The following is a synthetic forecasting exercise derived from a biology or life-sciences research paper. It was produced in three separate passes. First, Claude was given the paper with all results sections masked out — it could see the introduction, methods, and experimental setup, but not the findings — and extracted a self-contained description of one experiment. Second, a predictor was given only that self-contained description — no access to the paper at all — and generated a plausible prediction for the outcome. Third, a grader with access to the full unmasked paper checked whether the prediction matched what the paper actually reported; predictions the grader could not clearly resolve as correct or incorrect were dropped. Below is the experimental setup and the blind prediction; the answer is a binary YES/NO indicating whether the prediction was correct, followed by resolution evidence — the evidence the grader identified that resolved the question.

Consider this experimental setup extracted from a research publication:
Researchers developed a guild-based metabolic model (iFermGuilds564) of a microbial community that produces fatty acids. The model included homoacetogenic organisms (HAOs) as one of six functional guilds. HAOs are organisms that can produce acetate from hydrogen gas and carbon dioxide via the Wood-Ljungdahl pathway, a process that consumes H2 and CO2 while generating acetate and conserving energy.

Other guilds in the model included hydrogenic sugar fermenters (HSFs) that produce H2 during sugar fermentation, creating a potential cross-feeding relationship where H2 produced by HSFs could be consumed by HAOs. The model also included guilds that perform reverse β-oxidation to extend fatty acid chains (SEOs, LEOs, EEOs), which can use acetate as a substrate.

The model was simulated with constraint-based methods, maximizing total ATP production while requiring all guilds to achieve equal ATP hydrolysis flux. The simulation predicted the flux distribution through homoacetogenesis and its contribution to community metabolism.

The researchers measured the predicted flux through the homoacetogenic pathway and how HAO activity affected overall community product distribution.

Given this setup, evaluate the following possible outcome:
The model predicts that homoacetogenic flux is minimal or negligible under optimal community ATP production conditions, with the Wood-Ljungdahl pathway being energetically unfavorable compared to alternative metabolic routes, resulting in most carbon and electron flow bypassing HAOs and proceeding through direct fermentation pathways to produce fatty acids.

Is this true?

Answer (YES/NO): YES